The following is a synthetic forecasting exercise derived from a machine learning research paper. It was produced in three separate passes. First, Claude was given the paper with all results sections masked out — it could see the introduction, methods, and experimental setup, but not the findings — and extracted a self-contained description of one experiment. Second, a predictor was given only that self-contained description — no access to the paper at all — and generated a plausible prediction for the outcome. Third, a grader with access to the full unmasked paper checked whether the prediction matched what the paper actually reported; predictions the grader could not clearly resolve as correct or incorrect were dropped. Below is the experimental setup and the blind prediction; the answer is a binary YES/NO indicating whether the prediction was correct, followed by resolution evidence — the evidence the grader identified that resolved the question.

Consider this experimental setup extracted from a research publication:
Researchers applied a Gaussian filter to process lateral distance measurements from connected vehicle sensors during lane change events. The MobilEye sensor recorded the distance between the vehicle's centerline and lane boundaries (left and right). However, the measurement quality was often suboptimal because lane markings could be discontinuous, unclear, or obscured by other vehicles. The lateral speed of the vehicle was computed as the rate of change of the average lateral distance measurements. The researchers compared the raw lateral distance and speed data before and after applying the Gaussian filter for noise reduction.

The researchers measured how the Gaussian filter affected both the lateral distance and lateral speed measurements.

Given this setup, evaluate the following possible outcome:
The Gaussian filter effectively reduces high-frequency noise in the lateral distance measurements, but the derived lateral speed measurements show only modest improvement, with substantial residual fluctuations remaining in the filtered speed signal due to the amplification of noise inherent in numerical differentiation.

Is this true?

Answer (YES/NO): NO